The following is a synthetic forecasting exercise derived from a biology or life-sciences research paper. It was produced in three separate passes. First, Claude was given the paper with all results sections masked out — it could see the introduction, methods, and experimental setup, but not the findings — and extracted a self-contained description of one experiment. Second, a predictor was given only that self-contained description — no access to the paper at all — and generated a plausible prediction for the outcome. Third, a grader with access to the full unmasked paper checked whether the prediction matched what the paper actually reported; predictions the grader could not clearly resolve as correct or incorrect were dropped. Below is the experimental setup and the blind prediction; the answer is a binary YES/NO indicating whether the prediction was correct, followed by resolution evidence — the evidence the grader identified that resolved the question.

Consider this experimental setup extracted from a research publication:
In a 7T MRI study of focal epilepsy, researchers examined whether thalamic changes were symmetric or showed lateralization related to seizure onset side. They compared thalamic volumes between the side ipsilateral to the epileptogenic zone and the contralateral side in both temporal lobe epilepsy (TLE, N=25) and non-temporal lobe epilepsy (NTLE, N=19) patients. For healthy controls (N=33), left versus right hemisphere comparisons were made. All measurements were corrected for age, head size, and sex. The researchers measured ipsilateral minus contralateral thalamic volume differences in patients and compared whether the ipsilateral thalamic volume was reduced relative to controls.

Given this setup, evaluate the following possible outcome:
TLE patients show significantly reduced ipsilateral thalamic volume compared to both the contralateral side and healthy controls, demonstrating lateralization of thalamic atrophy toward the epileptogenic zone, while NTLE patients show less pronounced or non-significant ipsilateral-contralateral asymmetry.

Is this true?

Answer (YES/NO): NO